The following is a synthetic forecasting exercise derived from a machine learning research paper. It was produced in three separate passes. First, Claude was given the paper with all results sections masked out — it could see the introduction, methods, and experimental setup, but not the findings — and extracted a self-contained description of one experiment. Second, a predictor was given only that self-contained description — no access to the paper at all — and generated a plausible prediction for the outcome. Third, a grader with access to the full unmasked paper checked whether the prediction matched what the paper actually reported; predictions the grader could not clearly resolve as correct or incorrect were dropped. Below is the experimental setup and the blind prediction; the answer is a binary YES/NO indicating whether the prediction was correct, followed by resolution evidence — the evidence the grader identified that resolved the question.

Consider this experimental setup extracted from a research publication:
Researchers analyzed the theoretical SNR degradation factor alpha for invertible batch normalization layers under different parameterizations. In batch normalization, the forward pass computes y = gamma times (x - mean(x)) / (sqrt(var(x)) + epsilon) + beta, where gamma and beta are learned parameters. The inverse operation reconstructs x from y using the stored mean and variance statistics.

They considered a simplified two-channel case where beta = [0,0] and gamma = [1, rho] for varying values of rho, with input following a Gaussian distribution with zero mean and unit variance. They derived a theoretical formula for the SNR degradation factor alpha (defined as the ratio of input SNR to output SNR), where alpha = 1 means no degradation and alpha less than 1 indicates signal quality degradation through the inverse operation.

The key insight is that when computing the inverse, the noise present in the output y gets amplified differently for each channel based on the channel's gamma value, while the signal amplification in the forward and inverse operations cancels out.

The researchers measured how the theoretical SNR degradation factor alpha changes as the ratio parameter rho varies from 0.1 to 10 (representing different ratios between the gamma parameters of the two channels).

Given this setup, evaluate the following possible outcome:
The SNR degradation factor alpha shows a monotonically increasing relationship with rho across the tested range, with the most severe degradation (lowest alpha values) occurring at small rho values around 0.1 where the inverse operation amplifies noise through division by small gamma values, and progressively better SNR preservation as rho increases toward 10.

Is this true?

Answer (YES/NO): NO